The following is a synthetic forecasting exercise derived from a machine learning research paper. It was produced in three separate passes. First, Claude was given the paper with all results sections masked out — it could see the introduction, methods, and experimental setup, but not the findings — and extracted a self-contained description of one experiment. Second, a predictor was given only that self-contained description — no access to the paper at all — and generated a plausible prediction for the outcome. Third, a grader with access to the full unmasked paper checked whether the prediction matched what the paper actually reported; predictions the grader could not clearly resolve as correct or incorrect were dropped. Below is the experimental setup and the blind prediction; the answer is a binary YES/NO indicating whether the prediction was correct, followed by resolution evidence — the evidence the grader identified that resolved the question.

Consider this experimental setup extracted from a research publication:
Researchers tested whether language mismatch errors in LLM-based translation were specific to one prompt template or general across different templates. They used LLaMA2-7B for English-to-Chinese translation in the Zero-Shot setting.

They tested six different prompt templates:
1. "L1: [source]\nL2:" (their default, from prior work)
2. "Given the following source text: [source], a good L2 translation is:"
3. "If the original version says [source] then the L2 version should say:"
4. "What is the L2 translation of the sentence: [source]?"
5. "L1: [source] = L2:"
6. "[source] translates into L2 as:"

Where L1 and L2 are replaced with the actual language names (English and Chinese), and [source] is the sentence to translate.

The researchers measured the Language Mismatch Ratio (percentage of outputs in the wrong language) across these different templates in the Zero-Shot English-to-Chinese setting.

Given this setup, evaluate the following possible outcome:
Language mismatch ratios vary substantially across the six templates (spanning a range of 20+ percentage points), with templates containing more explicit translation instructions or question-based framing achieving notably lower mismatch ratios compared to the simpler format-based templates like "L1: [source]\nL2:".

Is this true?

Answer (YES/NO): NO